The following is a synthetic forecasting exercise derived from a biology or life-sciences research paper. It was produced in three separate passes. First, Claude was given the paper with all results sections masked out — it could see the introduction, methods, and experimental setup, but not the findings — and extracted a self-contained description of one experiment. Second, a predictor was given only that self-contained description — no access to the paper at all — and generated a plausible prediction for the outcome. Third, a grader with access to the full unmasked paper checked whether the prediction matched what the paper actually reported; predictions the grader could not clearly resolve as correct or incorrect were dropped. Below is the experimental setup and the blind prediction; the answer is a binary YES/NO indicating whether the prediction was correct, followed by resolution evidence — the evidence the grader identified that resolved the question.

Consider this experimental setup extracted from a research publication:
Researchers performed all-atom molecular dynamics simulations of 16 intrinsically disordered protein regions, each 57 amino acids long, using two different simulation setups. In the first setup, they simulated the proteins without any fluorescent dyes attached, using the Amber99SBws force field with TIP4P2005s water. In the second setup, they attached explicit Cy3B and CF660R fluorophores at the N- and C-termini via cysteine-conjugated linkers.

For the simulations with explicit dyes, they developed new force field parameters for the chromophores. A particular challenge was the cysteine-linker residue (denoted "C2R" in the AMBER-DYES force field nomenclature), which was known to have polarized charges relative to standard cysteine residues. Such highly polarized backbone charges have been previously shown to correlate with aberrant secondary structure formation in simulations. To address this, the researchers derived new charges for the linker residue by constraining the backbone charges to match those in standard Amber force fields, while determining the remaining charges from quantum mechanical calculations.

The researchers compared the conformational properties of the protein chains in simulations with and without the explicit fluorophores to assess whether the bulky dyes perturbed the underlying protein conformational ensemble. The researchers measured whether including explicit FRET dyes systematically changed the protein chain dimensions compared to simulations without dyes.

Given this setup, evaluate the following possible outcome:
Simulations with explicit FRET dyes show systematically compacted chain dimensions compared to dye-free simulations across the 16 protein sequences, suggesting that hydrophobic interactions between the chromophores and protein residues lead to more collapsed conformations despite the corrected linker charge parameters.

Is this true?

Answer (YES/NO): NO